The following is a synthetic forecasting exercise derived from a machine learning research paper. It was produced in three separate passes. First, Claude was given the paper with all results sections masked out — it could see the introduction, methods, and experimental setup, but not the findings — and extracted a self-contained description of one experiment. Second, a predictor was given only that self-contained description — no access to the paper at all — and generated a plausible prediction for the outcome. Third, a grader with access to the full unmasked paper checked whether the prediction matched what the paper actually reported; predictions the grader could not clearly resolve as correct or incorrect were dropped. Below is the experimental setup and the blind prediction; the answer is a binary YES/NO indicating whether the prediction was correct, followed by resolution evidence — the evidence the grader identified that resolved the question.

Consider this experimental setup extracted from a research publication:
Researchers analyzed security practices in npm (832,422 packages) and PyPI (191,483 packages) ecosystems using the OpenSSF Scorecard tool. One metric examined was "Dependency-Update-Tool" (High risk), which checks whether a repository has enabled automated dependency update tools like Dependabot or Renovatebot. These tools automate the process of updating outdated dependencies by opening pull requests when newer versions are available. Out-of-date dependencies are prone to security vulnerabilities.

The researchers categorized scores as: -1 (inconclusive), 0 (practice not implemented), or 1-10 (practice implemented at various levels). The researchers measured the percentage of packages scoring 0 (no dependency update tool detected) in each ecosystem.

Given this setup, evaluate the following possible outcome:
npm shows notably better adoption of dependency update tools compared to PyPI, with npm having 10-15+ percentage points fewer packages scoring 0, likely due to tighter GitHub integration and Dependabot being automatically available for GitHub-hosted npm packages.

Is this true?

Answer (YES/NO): NO